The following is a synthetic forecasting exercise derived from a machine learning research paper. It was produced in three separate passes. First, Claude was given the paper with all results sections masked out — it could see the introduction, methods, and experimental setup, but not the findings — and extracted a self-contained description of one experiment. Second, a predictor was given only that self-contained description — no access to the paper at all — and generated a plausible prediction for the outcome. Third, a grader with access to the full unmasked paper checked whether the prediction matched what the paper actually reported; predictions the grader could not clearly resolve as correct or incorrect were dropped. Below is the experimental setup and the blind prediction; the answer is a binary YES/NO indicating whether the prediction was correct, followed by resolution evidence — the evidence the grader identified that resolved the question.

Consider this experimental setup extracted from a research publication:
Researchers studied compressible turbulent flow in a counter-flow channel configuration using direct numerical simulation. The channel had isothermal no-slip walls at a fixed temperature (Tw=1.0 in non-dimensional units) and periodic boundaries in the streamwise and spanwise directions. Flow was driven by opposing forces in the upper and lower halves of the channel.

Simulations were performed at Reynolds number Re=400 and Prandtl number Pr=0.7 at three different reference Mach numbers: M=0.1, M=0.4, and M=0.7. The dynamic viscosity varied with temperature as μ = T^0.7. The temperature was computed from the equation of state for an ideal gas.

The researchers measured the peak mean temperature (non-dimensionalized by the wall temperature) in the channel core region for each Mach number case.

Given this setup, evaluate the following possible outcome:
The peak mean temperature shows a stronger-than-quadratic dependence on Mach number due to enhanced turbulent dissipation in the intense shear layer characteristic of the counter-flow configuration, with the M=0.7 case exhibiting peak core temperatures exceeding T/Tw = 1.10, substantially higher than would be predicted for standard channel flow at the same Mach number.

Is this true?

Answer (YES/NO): NO